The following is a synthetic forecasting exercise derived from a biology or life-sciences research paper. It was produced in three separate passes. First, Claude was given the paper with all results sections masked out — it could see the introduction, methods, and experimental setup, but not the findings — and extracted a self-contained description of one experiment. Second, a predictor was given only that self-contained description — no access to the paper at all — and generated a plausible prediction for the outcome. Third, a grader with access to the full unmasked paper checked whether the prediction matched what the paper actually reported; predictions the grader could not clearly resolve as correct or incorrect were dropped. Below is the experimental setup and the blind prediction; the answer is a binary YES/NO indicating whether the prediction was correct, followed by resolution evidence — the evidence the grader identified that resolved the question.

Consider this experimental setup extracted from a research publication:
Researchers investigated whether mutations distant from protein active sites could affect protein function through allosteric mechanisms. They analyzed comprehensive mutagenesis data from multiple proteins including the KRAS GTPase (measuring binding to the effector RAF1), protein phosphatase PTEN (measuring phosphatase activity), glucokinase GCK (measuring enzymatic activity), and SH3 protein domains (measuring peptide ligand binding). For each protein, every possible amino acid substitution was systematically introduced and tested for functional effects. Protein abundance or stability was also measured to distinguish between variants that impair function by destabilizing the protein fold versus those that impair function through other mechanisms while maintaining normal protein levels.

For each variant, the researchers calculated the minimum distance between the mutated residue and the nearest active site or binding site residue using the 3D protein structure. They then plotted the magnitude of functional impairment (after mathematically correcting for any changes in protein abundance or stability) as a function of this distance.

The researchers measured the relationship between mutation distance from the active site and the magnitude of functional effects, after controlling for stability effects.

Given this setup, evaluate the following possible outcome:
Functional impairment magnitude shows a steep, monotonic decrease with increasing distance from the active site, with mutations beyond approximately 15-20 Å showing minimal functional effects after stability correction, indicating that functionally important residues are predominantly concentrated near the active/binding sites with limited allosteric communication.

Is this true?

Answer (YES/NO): NO